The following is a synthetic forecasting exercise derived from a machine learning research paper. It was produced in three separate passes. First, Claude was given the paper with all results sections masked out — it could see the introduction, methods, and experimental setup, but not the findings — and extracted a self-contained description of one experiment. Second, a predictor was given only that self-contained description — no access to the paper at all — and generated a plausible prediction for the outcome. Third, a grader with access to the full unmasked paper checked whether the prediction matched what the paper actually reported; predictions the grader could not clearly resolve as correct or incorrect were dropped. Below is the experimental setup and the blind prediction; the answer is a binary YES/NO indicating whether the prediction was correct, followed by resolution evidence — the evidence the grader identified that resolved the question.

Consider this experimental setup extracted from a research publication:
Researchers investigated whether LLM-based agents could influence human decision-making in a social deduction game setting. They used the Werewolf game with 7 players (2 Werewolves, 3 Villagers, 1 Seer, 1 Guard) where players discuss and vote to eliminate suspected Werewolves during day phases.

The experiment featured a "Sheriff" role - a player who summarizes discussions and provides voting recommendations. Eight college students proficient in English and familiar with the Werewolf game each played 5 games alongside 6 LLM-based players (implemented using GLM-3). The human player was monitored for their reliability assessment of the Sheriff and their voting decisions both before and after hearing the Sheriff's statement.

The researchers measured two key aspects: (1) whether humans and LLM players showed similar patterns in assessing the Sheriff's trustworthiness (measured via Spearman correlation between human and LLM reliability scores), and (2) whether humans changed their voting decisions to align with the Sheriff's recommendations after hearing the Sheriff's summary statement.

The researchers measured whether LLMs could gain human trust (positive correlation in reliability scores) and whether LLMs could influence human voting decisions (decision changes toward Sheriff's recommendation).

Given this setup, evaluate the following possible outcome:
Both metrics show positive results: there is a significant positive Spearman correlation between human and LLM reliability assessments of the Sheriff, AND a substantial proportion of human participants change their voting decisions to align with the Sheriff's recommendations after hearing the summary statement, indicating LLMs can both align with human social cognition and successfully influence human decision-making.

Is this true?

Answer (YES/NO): NO